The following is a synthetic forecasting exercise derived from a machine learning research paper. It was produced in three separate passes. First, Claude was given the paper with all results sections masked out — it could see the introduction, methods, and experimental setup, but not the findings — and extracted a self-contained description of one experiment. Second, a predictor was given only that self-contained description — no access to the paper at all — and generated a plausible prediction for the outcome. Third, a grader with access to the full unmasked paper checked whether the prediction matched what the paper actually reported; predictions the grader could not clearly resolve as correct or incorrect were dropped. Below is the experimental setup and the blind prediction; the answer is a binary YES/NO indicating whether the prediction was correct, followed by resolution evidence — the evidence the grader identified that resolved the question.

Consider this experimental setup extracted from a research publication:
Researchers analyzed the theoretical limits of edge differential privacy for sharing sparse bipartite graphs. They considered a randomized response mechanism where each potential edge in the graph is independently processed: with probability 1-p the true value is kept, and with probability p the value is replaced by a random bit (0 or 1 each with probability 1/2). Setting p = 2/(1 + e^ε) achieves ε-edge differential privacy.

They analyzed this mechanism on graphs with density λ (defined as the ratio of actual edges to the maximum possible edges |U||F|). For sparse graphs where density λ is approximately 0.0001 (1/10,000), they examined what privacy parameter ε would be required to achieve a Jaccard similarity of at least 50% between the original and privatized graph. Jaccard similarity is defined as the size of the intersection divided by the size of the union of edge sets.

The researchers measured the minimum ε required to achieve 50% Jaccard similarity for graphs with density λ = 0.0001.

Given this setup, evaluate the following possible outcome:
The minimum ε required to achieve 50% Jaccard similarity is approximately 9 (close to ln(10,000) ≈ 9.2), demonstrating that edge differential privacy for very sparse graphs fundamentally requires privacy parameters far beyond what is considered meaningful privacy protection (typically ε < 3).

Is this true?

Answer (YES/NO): NO